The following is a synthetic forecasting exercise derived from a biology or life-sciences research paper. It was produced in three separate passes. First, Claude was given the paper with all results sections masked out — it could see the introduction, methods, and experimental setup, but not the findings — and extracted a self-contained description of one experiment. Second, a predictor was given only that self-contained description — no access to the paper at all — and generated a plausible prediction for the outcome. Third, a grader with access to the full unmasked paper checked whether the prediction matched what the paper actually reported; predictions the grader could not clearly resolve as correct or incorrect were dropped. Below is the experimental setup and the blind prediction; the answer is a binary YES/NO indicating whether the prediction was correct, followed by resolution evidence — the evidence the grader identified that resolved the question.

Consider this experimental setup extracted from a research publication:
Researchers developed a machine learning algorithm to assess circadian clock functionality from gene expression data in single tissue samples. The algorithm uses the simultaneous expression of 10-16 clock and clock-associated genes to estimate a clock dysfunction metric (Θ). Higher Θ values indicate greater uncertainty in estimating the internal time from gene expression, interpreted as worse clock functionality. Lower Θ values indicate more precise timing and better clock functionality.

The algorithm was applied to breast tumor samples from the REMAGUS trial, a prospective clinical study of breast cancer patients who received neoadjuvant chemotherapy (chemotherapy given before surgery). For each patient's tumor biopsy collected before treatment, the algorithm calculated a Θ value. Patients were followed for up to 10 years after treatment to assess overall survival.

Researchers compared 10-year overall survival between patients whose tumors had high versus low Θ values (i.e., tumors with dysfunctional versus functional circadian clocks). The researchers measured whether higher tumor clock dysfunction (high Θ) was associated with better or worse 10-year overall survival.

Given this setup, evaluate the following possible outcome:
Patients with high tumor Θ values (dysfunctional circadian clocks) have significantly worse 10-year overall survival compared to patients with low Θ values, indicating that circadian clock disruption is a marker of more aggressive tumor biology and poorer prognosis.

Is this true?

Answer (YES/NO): NO